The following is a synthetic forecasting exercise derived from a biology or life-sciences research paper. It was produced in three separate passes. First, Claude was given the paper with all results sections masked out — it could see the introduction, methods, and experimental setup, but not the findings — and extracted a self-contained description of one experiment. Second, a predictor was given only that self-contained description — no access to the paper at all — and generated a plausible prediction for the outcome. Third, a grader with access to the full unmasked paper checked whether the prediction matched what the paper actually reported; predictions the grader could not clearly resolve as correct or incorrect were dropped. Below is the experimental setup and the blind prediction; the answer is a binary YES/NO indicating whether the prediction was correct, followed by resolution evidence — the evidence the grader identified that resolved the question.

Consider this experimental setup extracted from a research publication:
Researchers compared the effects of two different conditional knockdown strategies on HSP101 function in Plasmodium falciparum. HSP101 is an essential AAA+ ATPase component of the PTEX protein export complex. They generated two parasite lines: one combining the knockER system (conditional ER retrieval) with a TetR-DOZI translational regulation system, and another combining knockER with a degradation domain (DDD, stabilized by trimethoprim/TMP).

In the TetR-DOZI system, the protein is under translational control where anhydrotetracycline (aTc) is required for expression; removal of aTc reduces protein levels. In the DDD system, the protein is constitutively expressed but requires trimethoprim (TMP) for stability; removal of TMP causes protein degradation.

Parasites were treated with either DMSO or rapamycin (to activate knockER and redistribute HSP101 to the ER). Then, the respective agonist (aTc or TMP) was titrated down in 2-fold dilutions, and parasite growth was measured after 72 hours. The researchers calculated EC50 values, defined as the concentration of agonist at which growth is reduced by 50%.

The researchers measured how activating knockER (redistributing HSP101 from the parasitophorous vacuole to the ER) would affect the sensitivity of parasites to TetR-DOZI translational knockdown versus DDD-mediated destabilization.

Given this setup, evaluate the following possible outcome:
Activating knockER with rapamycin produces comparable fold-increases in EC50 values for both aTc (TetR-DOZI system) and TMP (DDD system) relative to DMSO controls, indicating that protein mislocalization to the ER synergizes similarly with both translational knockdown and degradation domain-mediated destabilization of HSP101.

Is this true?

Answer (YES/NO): NO